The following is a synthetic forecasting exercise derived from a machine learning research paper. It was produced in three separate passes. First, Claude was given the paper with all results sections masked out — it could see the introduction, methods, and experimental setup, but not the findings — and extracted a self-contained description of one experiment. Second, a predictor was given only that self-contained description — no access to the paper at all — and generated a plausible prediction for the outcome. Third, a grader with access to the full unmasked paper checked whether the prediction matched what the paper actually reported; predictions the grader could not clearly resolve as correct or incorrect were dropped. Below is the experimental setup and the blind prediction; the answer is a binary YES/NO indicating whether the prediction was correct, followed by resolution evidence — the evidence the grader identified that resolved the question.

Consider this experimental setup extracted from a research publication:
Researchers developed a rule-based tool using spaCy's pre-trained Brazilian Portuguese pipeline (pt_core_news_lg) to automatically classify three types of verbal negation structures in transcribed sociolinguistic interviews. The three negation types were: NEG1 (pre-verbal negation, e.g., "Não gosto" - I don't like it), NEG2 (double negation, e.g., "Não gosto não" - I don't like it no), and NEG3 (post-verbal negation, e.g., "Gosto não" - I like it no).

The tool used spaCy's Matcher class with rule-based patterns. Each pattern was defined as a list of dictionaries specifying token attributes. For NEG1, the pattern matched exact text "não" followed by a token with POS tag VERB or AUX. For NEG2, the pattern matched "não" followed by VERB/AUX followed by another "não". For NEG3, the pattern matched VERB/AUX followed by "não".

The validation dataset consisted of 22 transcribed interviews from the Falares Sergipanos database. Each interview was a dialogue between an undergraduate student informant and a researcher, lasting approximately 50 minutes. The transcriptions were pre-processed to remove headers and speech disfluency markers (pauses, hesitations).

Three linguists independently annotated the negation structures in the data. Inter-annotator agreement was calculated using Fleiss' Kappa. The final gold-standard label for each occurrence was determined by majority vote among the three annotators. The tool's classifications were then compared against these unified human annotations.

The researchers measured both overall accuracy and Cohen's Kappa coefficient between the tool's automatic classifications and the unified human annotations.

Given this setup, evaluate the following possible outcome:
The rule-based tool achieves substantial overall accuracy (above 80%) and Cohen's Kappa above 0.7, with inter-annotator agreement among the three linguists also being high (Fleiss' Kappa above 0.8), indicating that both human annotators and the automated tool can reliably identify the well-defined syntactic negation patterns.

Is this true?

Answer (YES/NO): NO